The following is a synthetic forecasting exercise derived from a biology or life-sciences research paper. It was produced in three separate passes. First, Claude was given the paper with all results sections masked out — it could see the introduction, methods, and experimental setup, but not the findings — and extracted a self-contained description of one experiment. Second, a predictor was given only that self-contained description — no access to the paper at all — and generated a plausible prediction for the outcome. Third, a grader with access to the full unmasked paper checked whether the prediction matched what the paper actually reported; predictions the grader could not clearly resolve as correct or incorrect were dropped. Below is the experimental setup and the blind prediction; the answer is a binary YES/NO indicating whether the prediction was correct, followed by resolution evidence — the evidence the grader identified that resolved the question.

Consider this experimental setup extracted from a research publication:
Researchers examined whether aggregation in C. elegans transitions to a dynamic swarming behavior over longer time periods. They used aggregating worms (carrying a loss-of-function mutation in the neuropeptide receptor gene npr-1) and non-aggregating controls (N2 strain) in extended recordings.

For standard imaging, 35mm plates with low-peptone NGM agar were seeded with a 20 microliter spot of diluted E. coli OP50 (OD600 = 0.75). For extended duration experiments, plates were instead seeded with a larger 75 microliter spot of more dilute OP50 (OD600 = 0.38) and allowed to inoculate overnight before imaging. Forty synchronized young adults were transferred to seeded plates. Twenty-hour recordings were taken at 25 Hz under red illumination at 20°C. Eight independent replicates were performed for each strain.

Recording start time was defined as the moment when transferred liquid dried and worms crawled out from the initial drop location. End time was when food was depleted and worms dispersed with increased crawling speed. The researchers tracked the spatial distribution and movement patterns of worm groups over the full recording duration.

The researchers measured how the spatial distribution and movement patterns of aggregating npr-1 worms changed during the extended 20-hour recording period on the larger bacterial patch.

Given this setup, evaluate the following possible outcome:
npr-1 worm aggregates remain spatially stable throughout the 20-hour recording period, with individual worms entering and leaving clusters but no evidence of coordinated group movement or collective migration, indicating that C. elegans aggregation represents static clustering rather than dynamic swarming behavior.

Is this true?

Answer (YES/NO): NO